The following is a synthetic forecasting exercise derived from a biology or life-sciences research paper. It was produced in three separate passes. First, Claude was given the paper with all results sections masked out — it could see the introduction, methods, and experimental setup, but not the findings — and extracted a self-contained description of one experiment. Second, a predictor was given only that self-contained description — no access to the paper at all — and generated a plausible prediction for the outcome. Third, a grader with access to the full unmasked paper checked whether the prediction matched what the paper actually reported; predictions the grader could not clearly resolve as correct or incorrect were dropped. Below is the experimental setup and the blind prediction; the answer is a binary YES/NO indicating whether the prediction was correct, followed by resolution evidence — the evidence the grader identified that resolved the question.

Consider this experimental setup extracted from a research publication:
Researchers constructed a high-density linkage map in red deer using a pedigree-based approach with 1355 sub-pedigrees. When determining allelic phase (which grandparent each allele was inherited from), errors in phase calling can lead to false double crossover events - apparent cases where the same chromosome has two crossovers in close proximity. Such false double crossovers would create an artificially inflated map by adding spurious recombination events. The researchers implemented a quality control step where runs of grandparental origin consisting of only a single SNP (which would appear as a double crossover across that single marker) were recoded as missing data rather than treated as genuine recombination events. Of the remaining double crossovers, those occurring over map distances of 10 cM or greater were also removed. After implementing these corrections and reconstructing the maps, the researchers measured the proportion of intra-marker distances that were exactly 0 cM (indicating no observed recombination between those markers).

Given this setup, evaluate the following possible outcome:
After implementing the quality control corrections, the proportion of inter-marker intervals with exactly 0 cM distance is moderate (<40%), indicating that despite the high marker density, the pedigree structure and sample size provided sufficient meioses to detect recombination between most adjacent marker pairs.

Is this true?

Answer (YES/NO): NO